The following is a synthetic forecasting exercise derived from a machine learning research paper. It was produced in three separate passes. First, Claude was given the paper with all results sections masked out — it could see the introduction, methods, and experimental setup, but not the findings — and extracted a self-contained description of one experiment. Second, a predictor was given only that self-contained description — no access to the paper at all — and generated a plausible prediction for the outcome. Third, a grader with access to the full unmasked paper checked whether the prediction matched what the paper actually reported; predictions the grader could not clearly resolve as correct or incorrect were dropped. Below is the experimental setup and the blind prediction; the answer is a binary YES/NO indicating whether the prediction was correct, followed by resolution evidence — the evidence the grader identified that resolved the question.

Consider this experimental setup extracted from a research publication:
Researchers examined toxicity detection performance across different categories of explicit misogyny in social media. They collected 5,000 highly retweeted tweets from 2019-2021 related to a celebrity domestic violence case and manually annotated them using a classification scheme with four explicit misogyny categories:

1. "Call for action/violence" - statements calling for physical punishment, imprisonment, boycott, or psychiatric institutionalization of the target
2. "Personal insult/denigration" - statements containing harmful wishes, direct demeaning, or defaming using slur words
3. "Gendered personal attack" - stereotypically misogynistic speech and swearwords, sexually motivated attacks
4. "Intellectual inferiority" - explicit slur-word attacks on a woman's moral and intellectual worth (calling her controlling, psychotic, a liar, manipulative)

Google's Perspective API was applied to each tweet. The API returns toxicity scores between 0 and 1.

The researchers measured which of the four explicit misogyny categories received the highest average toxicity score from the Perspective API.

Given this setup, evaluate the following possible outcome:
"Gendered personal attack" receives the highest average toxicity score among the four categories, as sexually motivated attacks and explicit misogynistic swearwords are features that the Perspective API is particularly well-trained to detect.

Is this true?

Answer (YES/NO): YES